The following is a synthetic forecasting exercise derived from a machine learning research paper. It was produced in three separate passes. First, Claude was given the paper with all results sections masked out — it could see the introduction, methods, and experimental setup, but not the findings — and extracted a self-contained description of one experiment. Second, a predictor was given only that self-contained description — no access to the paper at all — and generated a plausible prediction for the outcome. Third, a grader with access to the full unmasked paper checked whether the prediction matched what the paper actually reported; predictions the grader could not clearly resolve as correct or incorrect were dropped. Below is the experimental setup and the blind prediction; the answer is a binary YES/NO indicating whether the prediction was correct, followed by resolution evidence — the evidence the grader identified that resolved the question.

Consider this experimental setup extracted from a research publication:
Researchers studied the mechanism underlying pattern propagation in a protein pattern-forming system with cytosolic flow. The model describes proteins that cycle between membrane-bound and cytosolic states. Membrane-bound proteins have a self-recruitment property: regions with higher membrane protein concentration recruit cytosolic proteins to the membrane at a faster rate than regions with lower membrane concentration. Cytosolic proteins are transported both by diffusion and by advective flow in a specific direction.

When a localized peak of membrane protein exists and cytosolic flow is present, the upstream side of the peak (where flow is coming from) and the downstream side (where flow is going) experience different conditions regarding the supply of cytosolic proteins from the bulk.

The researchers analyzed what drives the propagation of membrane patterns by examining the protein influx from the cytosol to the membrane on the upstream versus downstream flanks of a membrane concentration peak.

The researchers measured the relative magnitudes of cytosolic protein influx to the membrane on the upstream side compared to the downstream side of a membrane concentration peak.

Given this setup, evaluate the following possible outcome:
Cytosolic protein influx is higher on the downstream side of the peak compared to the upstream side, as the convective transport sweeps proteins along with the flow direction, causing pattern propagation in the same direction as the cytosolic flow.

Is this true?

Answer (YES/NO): NO